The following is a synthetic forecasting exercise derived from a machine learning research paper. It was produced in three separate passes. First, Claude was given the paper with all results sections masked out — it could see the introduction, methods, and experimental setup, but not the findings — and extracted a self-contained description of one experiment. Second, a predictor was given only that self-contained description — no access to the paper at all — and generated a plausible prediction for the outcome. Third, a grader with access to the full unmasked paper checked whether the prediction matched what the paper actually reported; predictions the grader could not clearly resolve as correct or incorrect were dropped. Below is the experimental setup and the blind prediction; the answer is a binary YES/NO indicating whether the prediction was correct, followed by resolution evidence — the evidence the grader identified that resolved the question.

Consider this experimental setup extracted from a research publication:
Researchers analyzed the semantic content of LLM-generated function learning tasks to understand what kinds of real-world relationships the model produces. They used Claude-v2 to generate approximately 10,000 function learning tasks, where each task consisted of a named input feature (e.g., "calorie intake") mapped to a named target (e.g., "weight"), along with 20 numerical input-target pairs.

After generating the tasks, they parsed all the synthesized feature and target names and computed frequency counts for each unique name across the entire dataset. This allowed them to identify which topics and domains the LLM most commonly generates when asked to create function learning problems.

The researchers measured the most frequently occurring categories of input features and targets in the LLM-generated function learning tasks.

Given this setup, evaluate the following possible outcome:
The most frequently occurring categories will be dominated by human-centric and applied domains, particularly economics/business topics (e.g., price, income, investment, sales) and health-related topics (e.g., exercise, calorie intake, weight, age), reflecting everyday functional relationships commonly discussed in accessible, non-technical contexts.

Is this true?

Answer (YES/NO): NO